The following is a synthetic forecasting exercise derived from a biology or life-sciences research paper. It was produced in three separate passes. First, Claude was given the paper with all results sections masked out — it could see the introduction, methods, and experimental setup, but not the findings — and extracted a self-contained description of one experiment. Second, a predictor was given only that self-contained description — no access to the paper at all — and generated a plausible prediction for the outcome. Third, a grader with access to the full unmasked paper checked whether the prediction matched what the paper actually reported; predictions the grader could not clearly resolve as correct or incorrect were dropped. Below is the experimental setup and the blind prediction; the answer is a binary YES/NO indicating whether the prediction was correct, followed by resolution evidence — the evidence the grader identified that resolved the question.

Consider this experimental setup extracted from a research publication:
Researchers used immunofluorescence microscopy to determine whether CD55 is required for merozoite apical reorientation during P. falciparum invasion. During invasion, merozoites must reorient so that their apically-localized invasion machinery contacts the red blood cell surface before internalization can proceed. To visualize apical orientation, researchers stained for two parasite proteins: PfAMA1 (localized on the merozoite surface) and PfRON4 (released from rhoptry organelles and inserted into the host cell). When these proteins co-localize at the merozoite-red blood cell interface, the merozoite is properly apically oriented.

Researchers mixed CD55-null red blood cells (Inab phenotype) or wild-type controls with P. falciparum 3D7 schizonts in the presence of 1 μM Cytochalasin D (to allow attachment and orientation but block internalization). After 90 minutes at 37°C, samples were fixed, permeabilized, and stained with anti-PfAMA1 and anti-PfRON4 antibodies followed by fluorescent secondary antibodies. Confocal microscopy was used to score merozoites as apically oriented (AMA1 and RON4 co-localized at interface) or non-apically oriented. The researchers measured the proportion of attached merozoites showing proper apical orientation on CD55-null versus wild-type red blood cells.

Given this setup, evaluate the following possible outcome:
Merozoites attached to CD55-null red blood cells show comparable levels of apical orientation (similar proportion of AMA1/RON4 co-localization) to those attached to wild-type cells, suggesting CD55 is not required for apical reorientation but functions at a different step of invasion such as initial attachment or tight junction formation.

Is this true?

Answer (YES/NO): NO